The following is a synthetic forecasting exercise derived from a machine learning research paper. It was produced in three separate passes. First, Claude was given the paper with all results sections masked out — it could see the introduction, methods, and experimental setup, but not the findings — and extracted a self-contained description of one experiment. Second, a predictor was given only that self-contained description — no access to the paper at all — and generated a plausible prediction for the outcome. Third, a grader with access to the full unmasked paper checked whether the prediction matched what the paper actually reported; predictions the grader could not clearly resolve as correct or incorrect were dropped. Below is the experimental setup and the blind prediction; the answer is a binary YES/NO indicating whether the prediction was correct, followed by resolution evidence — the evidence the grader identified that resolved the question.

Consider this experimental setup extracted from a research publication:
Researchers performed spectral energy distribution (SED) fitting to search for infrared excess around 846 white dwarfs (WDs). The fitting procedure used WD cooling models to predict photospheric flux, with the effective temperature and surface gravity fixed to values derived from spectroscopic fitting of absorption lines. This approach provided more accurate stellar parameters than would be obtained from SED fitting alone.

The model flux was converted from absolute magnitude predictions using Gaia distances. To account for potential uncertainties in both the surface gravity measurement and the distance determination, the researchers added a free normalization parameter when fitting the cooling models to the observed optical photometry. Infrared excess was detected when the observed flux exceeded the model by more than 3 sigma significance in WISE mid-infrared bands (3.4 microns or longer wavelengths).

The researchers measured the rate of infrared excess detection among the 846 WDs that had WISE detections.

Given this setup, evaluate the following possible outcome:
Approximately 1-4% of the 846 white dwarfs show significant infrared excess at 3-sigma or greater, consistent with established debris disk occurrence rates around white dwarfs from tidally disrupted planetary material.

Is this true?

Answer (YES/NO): NO